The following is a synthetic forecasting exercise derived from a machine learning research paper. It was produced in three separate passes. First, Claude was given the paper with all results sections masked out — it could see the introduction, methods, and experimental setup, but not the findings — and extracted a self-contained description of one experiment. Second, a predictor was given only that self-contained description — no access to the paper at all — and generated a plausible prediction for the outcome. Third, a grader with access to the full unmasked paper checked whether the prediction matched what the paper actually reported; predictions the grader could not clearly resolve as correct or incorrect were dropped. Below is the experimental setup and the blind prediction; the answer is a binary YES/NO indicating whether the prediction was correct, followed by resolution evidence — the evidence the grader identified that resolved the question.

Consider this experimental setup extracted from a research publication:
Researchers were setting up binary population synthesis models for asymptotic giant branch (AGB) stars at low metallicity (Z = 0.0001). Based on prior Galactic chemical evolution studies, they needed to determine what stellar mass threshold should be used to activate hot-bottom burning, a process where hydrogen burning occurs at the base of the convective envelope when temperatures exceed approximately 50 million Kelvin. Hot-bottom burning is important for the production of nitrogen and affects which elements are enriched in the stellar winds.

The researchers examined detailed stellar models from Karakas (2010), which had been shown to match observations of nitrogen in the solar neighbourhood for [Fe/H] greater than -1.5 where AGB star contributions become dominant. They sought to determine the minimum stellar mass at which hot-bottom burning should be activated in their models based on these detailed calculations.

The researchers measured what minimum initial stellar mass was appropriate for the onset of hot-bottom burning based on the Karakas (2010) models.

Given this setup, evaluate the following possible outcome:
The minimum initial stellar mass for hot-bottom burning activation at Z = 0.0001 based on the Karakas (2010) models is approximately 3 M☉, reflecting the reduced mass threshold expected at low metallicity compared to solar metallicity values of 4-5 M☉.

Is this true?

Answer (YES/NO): YES